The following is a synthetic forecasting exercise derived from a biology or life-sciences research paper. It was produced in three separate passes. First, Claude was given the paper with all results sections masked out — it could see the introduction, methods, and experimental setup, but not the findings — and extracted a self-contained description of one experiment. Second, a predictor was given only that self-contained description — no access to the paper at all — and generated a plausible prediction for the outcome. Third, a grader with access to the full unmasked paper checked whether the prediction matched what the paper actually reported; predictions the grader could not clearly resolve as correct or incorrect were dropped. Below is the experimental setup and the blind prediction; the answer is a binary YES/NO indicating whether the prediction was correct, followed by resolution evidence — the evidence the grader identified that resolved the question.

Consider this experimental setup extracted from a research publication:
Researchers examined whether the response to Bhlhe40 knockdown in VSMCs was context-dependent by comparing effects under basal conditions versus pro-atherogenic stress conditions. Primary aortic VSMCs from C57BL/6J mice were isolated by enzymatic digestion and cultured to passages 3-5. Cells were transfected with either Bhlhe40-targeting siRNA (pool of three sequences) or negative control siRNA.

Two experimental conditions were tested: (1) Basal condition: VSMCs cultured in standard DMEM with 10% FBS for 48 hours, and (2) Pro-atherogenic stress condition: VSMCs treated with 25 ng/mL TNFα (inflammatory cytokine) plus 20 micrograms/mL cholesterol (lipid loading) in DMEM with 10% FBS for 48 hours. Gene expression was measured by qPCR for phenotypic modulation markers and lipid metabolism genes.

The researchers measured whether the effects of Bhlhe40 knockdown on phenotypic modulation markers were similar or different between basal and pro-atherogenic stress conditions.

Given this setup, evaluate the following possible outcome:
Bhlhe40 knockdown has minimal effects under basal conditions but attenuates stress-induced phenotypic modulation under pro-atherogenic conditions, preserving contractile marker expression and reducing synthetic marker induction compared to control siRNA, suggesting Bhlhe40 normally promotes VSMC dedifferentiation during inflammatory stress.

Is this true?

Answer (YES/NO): YES